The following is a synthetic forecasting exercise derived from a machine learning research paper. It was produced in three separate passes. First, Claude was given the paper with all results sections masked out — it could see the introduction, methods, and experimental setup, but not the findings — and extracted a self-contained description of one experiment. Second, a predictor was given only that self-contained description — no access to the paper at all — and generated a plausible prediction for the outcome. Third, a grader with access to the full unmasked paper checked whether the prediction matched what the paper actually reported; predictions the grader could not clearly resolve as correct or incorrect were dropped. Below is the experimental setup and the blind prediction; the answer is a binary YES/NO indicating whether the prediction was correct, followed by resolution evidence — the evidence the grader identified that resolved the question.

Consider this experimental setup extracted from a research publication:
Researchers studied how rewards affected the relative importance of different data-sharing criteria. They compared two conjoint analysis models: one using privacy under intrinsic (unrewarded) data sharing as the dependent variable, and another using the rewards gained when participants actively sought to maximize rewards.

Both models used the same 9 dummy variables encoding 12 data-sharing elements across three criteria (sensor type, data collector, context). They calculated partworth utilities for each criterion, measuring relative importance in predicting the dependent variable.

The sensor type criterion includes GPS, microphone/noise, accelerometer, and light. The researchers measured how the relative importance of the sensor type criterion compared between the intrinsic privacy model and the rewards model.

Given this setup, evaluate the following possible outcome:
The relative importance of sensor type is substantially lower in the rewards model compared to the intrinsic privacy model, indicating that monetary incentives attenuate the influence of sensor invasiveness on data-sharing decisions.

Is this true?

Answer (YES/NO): NO